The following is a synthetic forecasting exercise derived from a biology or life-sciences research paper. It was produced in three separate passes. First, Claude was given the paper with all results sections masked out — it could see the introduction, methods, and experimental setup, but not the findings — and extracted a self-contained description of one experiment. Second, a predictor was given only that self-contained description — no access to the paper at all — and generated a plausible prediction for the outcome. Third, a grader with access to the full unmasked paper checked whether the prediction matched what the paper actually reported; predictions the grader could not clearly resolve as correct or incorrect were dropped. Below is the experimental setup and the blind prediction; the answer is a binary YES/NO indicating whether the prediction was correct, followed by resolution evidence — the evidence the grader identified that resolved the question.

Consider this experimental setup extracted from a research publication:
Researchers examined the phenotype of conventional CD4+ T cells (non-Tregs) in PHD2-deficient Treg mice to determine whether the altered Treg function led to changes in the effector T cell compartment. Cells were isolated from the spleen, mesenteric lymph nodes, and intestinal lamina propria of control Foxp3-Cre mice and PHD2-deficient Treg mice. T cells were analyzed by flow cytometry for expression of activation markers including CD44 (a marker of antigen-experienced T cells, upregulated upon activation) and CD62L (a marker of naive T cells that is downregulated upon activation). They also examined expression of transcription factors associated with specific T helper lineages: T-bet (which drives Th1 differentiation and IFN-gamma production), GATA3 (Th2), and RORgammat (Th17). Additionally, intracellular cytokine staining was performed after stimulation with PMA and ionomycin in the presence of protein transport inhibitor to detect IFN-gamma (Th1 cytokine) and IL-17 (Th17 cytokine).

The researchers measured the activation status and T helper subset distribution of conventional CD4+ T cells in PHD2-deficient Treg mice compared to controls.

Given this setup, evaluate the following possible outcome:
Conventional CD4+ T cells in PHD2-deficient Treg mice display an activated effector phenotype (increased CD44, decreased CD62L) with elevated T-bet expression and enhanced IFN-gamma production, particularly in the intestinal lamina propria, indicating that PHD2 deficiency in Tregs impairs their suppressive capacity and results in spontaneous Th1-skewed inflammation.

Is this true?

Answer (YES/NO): NO